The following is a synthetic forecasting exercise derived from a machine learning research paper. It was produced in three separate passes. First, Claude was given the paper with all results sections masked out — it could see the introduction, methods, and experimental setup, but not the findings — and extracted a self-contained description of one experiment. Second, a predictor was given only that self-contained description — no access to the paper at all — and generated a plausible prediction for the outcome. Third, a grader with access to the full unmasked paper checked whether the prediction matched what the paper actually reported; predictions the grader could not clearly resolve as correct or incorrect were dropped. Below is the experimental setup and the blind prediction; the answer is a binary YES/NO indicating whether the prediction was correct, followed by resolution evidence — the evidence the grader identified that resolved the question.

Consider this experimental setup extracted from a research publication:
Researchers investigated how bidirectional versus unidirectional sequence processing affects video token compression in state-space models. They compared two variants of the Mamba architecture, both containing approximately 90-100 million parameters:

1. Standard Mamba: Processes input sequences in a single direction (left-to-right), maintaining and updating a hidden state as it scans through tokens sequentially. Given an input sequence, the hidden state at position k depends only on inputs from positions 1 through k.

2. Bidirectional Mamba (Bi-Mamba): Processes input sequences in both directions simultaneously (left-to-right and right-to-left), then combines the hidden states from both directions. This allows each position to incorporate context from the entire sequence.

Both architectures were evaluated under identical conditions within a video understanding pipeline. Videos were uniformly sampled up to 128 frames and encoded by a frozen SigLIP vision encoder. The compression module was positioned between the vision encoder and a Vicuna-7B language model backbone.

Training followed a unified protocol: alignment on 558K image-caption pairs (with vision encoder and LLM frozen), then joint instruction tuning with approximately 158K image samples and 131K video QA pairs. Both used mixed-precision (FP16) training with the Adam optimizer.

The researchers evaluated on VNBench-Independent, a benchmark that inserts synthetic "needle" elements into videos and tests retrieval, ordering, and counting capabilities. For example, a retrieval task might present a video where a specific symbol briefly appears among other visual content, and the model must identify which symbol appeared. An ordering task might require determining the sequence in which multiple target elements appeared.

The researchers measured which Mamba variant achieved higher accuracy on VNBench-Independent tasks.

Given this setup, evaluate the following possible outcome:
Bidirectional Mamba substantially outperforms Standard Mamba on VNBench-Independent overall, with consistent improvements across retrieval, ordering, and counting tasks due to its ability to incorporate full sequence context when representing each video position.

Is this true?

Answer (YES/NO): NO